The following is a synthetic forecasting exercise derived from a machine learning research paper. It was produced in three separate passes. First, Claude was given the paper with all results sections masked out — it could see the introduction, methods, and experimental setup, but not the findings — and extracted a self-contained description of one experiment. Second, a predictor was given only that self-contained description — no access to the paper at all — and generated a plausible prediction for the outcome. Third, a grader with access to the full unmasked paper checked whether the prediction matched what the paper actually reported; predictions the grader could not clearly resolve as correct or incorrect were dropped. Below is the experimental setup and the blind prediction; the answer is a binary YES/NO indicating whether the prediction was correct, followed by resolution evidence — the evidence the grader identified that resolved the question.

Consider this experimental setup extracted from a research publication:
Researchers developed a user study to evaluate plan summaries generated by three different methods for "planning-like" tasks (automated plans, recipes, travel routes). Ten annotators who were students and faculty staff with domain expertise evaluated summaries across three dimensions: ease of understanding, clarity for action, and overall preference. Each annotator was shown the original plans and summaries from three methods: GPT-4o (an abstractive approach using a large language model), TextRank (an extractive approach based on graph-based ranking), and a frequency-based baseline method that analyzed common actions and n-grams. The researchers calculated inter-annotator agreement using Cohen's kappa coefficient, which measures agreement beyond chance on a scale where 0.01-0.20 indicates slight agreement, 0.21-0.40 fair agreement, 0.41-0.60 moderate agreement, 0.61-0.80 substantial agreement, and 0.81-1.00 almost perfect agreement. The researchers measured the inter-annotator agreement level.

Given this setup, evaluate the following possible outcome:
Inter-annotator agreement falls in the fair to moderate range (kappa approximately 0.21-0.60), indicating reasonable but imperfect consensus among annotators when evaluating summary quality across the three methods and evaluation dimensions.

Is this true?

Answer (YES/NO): NO